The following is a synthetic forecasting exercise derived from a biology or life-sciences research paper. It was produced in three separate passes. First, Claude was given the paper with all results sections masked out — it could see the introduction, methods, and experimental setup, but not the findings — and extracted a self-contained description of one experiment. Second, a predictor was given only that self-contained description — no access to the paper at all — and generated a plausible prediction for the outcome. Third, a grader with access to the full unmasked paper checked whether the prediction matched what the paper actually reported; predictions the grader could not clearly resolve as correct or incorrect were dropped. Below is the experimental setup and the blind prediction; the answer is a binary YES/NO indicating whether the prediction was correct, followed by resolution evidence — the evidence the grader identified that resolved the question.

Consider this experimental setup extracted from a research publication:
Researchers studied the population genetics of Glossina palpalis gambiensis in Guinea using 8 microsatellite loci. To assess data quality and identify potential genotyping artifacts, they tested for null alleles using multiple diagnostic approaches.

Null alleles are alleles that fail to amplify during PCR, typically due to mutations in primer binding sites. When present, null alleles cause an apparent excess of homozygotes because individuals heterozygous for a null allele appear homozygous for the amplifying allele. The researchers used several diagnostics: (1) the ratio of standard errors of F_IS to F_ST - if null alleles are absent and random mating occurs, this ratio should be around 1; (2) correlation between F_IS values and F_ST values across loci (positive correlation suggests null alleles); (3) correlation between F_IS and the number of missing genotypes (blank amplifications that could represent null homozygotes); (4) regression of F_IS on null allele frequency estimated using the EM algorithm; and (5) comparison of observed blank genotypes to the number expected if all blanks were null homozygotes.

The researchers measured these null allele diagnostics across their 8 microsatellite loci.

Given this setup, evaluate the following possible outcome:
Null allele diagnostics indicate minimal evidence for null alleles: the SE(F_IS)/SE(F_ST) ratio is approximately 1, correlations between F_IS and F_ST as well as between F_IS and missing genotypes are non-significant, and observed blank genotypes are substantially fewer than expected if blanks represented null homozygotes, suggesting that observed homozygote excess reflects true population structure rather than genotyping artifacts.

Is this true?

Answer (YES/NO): NO